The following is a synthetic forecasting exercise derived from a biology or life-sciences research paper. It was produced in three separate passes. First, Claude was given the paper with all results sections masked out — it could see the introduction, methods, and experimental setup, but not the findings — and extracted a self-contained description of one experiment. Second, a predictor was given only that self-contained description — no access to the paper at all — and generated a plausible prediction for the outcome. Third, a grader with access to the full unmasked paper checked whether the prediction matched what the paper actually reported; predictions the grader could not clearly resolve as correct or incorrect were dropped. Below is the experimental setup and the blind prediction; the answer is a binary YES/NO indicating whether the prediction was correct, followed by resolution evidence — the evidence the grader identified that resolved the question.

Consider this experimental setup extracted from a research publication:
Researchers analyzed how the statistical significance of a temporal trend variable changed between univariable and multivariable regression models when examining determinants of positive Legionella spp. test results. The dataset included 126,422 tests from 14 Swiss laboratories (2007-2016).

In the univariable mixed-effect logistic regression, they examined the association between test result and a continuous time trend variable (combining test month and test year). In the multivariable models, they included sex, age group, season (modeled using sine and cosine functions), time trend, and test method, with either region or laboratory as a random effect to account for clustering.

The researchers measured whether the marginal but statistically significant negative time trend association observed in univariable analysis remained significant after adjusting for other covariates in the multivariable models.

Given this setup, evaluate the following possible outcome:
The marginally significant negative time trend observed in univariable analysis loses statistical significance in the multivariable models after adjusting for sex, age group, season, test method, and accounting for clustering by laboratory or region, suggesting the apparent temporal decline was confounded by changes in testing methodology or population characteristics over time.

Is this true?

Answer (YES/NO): YES